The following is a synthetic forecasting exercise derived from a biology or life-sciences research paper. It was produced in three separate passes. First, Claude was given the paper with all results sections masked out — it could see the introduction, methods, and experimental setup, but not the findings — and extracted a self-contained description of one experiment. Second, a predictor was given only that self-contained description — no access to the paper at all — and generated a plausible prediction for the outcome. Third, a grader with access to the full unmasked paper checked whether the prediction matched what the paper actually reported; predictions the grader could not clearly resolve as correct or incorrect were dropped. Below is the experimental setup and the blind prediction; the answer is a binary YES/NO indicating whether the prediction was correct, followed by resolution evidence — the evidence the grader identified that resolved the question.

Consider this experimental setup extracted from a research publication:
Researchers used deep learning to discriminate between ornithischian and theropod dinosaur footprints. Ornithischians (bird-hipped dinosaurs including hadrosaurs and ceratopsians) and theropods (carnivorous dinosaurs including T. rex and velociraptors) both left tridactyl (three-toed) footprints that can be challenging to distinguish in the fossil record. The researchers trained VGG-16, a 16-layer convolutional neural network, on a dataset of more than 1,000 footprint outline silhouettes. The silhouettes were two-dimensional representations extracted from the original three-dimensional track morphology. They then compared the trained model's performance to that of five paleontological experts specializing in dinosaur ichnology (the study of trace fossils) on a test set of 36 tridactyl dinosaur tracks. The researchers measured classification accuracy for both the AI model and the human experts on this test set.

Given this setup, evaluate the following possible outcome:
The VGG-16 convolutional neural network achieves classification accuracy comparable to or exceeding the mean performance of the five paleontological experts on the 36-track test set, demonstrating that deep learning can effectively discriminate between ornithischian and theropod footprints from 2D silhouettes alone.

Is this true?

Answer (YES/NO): YES